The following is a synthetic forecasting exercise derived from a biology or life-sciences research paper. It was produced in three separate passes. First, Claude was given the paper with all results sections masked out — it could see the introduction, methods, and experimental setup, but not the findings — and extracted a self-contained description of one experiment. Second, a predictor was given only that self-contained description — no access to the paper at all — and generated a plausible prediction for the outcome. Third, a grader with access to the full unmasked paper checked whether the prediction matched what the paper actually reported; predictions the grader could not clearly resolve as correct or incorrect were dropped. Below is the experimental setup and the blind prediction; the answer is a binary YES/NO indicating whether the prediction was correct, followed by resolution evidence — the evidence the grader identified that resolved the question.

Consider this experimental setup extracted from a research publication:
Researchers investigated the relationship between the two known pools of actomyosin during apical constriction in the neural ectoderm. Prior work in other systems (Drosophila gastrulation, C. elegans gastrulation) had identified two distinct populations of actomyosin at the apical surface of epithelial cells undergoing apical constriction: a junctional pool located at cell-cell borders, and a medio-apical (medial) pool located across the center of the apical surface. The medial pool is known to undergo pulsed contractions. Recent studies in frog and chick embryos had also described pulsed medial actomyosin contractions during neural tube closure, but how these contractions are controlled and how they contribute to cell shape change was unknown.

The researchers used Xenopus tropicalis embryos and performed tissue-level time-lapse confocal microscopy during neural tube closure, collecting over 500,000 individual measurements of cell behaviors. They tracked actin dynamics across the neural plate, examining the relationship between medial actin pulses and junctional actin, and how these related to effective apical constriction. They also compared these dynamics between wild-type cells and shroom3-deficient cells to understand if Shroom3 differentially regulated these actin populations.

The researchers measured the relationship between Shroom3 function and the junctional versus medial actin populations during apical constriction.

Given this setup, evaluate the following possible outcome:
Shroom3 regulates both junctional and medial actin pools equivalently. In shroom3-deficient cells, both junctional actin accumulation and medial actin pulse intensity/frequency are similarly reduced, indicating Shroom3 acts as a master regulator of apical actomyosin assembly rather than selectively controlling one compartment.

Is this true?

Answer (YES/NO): NO